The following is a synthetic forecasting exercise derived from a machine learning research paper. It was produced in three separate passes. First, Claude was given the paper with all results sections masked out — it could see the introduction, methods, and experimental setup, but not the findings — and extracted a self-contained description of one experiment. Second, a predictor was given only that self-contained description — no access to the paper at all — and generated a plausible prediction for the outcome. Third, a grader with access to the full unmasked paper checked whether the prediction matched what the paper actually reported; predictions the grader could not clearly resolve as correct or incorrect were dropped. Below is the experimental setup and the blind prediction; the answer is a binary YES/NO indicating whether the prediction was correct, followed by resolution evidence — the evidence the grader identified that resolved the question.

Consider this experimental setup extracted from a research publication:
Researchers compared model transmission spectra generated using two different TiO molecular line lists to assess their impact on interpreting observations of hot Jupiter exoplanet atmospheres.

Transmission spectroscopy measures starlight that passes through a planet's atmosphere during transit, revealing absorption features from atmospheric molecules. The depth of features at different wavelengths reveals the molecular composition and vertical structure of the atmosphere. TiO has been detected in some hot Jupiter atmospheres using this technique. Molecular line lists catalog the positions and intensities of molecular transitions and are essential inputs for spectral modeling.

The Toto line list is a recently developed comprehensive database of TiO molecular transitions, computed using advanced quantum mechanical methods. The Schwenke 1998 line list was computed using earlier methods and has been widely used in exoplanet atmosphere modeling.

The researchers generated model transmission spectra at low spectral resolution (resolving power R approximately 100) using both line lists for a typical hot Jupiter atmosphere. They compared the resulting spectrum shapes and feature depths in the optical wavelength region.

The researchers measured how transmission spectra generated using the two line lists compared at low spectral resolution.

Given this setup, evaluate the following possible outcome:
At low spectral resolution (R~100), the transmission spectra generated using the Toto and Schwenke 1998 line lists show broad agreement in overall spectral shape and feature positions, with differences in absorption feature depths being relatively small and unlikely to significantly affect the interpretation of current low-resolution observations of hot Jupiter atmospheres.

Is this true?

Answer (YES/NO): NO